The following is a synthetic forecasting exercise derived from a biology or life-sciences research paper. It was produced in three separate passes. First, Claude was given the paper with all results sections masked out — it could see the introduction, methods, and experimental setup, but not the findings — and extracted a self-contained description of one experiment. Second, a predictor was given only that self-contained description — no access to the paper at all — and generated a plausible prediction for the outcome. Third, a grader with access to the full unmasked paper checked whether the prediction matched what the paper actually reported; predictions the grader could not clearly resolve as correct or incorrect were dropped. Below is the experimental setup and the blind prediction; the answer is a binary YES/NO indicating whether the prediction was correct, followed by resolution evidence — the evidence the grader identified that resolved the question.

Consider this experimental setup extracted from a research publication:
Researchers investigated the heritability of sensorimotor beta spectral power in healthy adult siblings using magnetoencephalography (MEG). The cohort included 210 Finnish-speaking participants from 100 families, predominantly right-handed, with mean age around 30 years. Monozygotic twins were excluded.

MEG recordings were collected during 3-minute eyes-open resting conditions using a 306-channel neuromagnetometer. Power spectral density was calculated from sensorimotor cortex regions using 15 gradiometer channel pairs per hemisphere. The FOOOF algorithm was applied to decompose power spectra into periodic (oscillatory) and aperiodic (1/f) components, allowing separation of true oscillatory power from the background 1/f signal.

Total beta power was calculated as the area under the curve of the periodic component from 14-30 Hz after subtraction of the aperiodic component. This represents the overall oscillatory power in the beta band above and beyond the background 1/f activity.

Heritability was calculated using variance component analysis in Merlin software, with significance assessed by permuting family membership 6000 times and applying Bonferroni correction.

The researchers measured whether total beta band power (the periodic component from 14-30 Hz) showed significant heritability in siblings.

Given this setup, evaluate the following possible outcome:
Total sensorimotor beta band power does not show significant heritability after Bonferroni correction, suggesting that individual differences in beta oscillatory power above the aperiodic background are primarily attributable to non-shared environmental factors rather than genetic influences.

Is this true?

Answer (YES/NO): NO